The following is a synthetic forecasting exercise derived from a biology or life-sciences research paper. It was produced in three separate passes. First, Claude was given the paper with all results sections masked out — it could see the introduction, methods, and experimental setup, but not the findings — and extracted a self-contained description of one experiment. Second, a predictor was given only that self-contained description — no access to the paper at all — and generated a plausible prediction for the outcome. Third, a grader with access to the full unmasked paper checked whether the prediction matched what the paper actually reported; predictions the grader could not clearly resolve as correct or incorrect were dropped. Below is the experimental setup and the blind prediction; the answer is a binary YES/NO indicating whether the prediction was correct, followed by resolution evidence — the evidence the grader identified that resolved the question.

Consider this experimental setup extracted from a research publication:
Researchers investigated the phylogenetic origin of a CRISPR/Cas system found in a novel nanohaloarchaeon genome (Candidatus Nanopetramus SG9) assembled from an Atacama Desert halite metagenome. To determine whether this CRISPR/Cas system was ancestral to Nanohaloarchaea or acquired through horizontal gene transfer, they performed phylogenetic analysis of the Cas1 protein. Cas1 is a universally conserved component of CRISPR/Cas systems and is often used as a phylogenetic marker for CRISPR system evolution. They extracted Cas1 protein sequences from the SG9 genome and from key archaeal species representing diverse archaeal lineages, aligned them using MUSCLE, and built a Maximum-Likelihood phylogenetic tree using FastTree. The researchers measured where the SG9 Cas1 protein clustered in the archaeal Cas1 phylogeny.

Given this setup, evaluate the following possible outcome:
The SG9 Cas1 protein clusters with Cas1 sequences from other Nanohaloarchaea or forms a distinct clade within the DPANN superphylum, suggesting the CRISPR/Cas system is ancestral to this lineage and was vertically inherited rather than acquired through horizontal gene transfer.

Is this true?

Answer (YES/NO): NO